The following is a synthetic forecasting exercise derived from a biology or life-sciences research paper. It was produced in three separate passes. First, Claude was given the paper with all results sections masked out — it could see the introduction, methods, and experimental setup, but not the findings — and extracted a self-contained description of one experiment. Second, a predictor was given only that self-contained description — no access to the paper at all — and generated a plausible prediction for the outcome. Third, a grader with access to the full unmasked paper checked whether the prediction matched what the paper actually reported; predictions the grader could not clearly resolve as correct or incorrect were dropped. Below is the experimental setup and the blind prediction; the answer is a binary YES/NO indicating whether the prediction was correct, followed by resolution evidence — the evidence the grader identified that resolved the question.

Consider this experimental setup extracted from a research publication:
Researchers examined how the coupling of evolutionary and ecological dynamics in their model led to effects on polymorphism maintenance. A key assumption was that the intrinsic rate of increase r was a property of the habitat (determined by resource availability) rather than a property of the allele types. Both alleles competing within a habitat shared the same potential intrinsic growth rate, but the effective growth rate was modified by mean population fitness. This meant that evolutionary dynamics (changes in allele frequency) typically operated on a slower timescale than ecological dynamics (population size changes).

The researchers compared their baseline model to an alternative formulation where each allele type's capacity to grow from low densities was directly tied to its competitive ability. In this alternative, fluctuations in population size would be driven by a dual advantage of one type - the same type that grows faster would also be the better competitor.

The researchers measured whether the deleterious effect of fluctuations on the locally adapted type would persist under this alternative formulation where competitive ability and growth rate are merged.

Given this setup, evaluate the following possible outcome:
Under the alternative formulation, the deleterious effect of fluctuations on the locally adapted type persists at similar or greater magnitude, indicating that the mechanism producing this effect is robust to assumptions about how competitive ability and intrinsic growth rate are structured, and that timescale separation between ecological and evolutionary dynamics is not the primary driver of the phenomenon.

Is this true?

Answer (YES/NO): NO